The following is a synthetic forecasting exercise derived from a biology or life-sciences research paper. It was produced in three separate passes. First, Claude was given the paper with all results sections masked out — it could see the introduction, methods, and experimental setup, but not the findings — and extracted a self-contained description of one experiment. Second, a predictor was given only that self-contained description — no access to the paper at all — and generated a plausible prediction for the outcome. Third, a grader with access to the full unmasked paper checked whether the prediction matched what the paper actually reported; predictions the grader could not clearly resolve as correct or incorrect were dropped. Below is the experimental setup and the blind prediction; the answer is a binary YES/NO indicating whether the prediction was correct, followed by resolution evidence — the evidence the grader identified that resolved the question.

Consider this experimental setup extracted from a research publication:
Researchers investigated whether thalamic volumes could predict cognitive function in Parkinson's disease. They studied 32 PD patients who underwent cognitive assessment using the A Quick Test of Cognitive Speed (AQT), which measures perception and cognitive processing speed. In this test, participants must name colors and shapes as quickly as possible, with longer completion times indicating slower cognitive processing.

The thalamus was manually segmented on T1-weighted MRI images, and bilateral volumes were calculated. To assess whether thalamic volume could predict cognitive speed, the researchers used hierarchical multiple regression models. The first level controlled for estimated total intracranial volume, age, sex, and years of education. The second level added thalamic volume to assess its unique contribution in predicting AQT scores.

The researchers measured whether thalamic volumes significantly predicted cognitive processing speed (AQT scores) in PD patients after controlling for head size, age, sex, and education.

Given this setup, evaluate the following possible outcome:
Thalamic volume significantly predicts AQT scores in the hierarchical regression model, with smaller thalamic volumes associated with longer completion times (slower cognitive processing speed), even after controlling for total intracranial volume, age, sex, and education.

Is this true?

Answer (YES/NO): NO